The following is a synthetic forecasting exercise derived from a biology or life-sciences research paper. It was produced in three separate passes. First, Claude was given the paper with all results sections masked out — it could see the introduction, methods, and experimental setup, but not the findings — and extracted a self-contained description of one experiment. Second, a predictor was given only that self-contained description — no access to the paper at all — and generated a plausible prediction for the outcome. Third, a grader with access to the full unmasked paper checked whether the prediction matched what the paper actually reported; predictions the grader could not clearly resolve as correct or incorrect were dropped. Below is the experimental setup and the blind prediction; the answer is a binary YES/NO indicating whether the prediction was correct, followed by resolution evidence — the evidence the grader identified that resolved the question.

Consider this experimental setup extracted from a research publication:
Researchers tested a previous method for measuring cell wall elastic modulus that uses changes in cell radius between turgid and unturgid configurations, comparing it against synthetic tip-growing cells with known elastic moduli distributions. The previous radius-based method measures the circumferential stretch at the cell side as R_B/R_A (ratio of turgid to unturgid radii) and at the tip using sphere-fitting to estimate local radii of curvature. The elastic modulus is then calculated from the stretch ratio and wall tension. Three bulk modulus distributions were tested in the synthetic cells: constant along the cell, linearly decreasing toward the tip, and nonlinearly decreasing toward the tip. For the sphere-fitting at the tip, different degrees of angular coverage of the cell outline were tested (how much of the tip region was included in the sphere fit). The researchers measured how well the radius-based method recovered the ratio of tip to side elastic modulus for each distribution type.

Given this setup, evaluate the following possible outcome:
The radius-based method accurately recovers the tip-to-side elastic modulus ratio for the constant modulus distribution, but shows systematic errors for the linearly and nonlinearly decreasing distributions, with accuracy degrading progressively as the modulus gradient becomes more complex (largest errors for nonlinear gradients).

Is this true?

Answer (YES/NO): NO